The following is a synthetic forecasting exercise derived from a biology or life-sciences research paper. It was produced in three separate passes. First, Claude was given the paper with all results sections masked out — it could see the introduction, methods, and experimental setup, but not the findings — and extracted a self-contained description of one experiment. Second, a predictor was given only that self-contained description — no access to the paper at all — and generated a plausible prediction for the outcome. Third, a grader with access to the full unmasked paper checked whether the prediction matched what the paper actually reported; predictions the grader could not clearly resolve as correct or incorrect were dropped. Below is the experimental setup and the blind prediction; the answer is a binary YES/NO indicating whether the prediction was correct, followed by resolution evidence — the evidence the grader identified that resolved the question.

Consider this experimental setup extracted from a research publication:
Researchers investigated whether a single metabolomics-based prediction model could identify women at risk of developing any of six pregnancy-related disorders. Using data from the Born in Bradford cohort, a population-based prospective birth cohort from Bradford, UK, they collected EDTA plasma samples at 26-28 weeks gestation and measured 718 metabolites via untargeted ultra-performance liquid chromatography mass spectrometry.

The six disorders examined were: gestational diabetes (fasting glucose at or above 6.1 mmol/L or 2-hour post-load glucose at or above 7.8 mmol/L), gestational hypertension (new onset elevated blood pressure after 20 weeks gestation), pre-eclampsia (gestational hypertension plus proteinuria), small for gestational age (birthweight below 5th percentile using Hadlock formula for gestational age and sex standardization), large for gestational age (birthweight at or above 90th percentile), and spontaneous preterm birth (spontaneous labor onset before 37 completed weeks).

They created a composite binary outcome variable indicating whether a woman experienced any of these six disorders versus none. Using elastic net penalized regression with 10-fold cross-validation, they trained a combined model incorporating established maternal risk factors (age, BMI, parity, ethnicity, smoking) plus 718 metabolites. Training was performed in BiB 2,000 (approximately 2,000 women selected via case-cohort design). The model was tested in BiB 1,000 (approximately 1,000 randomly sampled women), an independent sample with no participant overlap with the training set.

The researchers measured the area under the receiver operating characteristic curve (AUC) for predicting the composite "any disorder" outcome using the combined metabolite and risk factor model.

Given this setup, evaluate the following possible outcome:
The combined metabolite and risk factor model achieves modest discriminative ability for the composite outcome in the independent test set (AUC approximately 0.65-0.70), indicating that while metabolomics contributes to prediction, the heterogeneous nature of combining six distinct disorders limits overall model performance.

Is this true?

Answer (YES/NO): NO